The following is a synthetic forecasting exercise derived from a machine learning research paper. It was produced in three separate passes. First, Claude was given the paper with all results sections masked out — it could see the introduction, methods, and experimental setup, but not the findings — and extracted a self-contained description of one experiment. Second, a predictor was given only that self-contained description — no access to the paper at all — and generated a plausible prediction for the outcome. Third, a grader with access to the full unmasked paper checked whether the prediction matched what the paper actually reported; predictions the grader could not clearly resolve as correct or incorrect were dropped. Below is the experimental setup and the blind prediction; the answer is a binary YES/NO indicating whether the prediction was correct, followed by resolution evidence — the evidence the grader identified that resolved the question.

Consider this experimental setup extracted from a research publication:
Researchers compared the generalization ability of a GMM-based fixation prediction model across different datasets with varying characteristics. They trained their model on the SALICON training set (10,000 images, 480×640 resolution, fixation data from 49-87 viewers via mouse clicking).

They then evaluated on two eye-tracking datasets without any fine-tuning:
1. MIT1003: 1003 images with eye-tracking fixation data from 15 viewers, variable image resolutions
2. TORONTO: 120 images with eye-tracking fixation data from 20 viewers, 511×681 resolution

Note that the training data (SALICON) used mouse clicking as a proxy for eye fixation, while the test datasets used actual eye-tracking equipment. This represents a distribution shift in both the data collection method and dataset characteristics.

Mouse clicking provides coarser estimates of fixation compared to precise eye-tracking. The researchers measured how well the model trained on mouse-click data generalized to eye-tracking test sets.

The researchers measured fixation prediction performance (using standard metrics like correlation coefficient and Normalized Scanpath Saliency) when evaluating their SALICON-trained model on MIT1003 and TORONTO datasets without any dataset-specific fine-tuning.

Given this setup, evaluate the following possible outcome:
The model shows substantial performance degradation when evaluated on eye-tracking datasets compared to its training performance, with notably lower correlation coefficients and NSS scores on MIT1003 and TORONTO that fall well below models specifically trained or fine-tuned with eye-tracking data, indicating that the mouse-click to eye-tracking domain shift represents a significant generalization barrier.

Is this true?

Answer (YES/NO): NO